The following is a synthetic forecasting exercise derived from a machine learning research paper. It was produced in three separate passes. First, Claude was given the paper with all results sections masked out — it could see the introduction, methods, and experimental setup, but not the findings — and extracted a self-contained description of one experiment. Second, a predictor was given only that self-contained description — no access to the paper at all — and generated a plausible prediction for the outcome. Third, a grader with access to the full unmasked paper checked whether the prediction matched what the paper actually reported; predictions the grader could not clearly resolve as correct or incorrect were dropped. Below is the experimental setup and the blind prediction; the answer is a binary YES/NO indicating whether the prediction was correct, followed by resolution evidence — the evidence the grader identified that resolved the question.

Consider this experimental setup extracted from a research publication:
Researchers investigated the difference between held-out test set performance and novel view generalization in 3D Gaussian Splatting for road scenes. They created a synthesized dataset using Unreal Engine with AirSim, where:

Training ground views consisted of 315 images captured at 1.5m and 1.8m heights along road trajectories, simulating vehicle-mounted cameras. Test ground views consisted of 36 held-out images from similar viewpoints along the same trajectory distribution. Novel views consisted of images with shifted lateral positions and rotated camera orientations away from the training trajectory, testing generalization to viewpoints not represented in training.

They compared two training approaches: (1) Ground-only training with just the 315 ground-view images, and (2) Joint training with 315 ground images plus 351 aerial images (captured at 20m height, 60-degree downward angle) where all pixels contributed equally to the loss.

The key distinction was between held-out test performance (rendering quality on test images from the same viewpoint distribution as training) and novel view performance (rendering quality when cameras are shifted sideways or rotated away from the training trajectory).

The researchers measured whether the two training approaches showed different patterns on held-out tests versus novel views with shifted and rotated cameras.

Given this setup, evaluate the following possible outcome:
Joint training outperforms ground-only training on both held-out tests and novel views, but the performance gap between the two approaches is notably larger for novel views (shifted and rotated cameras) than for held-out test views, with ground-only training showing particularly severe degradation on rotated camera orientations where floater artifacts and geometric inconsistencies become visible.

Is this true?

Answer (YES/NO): NO